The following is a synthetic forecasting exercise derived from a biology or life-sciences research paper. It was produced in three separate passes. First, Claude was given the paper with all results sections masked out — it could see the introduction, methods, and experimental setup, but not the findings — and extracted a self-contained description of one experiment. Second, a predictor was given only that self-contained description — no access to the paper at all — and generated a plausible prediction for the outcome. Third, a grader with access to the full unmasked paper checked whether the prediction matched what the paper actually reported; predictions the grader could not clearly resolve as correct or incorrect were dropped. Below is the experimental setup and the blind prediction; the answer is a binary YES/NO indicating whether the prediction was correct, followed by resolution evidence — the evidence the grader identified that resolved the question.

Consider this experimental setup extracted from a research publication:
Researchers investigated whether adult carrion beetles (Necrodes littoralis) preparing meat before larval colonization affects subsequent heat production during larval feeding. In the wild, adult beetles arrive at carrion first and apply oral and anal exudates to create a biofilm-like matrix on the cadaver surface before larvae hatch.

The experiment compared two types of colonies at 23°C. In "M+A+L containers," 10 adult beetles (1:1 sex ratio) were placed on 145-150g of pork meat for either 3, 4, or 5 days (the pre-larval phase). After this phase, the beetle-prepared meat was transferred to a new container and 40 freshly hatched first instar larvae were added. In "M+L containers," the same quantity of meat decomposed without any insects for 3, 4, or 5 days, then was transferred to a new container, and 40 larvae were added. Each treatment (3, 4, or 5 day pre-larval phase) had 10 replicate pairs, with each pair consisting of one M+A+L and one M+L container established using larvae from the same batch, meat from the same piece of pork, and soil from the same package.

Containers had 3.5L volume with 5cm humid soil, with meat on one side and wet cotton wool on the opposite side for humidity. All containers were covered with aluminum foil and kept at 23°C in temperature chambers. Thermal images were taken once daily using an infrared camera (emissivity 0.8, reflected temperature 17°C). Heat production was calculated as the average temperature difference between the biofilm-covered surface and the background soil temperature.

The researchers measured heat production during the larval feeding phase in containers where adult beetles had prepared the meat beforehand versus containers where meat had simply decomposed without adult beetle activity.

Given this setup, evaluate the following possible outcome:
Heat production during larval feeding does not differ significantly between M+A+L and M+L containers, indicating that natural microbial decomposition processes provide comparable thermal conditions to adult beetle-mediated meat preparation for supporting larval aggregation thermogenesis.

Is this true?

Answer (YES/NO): NO